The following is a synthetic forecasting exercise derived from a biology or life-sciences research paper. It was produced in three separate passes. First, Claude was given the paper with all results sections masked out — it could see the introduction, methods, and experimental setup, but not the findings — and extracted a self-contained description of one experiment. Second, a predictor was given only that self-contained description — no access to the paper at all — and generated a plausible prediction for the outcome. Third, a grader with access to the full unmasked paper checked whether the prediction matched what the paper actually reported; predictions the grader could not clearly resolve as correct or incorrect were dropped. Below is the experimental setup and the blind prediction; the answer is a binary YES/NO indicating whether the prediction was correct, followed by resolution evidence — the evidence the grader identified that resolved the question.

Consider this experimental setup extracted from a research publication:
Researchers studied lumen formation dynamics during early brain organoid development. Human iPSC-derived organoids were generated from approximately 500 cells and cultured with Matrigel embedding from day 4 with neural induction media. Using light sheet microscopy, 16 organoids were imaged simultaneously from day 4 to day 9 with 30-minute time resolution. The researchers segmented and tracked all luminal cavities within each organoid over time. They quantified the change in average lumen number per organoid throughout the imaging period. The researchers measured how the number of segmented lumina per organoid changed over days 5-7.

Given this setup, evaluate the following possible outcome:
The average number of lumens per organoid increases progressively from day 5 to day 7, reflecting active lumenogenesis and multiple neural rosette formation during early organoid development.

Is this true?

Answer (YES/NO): NO